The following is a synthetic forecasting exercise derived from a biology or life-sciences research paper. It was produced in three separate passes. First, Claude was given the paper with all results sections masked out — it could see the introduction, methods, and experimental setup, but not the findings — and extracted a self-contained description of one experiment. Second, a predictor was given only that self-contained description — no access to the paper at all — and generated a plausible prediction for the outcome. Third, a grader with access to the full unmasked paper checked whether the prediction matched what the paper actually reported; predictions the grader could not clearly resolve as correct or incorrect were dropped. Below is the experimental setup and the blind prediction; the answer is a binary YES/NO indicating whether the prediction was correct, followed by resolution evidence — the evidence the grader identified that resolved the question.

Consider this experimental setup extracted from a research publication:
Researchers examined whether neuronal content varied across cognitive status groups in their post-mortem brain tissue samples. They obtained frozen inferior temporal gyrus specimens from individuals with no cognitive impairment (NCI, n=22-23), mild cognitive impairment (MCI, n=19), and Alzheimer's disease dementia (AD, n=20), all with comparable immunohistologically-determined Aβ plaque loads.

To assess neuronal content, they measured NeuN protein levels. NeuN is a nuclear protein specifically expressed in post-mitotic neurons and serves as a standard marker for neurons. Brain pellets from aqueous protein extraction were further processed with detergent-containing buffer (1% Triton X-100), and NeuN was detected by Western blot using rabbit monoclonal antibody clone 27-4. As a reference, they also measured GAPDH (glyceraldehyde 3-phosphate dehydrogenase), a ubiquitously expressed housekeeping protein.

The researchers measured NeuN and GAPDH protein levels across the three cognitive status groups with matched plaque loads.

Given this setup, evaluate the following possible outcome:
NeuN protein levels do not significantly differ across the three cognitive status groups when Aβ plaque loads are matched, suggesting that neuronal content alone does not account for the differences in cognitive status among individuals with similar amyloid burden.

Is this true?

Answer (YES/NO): YES